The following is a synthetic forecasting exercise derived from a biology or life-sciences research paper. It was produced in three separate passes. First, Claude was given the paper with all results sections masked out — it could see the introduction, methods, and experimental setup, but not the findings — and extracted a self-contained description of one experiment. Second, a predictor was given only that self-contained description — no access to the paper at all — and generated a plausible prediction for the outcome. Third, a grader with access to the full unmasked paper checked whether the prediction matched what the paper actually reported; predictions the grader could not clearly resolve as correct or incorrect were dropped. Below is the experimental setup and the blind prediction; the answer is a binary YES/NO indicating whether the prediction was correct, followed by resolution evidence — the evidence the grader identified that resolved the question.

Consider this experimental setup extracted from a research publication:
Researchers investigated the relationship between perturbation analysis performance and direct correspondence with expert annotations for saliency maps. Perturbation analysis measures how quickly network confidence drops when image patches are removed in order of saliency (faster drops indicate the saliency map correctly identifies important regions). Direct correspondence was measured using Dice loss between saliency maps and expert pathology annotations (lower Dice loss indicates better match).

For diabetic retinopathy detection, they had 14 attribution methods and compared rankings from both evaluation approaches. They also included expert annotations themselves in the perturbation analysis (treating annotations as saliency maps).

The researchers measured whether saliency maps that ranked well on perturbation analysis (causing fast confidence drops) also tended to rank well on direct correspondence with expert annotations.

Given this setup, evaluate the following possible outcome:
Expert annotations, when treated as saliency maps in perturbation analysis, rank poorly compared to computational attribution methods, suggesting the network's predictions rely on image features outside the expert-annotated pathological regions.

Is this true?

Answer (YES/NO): NO